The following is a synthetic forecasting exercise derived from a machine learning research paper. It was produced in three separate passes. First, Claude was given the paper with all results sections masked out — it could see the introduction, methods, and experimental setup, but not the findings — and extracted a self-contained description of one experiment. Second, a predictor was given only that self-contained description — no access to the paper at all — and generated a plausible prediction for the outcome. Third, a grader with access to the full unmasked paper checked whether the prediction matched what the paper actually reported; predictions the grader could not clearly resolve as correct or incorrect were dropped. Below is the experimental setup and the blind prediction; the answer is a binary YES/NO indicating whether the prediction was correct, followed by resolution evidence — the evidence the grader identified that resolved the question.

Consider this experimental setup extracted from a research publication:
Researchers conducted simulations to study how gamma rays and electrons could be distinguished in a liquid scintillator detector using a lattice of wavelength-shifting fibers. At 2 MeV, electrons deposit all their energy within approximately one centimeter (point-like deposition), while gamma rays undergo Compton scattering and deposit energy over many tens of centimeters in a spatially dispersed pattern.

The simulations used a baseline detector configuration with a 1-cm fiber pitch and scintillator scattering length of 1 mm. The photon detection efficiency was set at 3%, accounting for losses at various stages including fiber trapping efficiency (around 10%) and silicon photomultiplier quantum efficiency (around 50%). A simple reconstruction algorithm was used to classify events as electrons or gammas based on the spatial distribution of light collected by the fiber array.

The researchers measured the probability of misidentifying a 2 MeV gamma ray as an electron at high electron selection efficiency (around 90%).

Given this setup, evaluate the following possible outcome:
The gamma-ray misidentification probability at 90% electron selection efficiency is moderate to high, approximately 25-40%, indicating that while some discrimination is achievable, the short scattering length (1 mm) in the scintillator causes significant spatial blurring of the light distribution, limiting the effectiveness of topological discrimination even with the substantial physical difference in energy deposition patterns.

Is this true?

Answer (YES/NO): NO